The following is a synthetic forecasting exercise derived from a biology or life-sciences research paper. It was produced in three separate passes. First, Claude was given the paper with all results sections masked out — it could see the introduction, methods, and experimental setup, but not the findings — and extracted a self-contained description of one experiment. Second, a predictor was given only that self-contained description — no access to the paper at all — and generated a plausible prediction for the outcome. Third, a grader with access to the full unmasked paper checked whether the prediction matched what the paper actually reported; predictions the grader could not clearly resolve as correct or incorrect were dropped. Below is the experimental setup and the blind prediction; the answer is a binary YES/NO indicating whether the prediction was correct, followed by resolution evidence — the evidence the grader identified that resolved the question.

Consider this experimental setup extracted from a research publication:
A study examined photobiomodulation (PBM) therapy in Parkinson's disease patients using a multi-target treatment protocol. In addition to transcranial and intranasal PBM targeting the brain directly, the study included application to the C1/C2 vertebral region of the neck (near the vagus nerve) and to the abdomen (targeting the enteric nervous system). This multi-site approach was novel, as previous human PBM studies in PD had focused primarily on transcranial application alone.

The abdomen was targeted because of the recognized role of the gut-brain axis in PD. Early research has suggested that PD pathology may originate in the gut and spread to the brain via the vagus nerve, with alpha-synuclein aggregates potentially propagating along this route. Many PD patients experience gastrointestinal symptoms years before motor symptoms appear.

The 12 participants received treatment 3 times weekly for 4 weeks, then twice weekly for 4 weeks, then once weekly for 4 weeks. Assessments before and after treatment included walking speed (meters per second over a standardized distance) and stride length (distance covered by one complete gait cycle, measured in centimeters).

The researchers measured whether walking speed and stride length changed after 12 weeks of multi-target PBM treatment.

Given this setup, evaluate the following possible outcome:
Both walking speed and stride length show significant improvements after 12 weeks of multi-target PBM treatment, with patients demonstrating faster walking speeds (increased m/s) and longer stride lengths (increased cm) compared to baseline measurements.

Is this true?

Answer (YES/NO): YES